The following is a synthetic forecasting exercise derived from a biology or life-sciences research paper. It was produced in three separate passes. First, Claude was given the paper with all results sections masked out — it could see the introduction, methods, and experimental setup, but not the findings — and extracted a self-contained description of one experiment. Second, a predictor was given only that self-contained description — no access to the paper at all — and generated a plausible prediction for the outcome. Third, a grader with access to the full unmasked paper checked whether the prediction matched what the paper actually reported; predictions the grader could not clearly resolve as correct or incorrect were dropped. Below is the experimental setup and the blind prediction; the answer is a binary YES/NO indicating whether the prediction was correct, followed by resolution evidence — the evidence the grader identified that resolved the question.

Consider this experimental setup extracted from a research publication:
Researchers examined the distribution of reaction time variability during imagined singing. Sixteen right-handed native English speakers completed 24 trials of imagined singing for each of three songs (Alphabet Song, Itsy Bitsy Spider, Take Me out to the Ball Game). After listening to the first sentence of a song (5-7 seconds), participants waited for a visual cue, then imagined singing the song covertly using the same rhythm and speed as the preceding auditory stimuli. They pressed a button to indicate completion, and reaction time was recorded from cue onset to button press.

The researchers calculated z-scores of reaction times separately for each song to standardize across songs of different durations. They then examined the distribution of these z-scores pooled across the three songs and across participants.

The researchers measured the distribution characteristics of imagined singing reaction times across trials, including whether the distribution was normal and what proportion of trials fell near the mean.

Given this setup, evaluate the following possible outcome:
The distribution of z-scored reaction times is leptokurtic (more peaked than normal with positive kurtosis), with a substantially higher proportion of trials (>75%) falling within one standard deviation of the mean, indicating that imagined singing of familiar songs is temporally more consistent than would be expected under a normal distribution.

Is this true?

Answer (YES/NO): NO